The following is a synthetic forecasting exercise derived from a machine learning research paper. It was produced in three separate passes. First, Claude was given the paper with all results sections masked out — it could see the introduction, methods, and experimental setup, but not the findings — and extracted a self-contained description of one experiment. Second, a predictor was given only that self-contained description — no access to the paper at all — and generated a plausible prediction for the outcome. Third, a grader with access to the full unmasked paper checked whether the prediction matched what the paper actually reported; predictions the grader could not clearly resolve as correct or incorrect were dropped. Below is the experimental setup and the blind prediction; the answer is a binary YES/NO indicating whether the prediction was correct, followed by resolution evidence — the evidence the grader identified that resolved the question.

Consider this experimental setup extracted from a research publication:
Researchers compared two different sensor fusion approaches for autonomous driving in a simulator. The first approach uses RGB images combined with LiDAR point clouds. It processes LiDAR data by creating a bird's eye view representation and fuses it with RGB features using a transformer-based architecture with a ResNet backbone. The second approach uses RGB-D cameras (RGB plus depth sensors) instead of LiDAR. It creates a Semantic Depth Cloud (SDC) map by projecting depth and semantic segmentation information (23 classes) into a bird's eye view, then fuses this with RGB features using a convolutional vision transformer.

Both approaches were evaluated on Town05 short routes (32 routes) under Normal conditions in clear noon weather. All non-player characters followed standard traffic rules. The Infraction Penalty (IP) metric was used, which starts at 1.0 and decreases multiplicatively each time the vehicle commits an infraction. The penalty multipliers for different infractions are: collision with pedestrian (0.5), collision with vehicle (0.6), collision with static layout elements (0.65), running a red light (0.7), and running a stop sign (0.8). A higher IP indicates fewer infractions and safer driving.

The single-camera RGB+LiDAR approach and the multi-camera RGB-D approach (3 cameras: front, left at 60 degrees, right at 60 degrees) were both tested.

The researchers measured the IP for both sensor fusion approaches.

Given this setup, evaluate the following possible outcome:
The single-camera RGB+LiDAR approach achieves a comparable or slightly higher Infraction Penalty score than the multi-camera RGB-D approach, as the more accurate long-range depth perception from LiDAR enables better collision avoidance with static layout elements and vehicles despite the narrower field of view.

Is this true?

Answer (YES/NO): NO